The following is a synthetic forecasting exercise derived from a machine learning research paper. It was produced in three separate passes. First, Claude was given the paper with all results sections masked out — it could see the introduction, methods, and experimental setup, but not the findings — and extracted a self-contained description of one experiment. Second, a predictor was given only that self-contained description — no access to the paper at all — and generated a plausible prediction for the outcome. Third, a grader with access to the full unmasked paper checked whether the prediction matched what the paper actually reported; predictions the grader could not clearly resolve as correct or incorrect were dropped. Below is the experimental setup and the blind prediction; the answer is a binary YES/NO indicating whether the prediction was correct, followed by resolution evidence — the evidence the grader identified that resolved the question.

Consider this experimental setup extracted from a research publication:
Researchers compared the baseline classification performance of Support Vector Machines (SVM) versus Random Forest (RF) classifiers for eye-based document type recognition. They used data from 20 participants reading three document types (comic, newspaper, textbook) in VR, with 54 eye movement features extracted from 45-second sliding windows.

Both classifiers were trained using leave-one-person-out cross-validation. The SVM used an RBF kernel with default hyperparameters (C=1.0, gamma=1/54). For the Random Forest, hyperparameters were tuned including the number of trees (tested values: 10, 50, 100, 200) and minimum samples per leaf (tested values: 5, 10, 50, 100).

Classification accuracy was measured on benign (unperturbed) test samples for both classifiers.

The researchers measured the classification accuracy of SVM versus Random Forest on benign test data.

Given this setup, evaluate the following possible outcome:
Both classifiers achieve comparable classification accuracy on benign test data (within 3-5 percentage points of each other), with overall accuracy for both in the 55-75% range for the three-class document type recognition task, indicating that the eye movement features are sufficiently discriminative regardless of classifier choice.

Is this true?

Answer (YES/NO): NO